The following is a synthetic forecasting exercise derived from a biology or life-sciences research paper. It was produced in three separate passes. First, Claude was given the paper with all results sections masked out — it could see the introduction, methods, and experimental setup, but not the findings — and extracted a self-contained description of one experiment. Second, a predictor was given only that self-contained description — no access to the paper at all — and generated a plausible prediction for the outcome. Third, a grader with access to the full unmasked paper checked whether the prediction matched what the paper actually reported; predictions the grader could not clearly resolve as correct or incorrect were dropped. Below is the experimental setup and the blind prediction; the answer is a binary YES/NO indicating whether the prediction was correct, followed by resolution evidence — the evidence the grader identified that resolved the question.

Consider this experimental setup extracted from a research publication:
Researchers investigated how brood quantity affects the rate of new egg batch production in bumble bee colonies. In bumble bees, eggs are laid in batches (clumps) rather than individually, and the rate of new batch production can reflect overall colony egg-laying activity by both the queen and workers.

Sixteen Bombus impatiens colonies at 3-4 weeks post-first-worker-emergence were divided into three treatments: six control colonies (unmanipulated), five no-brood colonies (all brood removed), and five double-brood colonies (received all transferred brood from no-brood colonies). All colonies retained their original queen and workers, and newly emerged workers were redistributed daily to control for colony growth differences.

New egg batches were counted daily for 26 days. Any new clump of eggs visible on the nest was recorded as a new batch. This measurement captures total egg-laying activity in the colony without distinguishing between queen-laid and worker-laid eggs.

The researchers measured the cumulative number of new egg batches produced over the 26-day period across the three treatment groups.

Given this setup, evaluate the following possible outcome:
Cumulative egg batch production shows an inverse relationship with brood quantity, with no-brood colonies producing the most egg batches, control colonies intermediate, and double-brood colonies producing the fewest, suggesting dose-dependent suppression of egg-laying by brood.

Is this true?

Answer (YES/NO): NO